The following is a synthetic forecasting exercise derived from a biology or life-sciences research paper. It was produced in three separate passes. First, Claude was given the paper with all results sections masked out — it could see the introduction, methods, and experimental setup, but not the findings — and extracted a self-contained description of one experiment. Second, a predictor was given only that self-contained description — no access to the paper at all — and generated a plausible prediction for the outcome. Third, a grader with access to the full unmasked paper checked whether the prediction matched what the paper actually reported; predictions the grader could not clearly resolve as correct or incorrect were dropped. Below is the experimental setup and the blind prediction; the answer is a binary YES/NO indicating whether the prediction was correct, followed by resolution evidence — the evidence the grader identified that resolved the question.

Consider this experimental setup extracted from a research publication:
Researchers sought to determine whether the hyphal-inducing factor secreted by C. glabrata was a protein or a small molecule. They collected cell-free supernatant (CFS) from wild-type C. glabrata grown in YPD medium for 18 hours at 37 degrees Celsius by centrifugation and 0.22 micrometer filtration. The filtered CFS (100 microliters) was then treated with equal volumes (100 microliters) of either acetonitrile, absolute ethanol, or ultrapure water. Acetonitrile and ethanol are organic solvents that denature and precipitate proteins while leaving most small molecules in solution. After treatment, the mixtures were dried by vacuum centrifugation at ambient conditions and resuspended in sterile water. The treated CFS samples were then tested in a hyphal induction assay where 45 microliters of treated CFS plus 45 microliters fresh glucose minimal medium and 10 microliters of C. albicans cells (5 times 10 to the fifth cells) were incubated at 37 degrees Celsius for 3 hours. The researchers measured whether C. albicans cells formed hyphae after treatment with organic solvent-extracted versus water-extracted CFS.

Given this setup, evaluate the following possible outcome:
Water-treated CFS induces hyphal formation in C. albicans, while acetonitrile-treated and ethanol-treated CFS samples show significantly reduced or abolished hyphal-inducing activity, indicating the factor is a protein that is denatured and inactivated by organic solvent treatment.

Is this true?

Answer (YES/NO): YES